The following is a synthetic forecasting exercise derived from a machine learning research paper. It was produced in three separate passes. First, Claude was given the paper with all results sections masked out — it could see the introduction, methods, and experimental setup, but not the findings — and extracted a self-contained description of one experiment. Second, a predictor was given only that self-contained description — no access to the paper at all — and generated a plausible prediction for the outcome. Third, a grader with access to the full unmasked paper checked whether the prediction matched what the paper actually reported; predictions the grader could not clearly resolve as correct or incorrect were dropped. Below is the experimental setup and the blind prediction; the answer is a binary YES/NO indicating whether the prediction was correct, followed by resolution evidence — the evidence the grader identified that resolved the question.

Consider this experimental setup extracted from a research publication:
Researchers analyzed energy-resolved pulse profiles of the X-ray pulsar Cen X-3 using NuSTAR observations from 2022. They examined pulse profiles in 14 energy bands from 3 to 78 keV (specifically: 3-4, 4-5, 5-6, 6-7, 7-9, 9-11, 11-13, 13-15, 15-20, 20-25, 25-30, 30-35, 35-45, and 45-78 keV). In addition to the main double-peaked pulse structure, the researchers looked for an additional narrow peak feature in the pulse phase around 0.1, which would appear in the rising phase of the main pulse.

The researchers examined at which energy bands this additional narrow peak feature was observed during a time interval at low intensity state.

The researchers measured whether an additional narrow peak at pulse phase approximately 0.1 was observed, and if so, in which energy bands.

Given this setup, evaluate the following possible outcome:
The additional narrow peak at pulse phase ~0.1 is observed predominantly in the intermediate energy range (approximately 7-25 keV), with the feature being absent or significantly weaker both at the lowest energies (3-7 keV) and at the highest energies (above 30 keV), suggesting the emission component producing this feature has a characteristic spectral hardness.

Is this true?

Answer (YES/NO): NO